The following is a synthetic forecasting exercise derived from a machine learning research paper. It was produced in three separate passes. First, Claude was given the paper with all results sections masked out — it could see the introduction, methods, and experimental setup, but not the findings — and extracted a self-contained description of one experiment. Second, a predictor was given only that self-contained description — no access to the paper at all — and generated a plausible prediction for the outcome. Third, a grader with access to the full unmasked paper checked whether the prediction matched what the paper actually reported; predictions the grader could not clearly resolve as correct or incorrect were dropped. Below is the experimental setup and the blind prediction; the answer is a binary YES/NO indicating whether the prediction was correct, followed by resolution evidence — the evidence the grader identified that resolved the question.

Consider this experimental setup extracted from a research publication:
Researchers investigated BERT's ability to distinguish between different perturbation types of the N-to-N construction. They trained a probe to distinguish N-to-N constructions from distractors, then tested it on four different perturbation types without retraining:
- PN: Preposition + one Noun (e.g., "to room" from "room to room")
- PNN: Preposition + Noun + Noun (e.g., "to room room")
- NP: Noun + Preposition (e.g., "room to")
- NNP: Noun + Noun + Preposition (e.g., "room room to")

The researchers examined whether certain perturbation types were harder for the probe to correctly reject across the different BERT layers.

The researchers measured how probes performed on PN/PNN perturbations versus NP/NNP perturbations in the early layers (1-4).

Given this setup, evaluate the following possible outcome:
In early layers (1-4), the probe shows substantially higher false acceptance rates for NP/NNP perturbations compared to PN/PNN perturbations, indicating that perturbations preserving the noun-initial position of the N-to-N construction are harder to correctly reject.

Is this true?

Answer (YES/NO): NO